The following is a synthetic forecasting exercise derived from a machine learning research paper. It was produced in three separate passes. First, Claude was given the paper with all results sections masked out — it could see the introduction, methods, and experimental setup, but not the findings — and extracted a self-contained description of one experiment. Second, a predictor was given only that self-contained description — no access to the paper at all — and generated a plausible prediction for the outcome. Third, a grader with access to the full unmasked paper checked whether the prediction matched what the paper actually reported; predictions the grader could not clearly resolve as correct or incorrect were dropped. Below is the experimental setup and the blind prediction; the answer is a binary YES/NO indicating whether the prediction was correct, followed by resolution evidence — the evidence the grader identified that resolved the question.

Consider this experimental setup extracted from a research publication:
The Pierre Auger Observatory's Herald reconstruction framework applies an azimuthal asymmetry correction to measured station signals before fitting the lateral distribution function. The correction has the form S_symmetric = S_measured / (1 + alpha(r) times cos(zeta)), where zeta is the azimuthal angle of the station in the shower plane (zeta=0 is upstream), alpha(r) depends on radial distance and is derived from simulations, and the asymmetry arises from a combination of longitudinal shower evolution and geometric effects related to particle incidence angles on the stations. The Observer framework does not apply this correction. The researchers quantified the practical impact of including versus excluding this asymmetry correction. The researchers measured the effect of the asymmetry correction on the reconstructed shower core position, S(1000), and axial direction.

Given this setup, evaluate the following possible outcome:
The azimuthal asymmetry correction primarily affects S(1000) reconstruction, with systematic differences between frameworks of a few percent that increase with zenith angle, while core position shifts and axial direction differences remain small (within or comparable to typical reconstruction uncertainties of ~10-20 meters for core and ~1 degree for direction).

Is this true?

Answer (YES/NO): NO